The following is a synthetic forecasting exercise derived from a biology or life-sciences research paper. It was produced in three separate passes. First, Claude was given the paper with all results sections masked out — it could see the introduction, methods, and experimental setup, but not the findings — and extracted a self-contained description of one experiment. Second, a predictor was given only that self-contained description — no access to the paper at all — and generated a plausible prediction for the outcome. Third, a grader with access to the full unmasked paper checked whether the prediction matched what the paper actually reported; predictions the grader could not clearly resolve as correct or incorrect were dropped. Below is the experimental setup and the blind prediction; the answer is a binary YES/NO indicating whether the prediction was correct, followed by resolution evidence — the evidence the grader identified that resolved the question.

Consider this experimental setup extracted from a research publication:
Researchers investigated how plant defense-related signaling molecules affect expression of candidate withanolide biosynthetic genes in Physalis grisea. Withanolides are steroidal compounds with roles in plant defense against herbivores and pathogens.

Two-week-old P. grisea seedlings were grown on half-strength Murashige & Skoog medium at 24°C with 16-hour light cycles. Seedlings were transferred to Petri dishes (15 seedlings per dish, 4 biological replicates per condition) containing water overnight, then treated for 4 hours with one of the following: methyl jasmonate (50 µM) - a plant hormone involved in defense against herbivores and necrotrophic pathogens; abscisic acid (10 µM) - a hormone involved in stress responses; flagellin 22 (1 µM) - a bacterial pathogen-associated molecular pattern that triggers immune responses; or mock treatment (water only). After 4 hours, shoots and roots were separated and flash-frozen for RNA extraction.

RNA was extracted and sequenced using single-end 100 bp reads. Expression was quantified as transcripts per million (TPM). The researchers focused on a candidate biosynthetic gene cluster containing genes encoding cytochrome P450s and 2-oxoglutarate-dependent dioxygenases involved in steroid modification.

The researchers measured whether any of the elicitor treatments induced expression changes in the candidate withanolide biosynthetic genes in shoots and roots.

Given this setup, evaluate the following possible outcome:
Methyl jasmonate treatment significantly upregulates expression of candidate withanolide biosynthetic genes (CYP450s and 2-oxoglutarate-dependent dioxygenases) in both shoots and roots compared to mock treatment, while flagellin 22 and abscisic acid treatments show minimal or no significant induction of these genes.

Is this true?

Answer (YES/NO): NO